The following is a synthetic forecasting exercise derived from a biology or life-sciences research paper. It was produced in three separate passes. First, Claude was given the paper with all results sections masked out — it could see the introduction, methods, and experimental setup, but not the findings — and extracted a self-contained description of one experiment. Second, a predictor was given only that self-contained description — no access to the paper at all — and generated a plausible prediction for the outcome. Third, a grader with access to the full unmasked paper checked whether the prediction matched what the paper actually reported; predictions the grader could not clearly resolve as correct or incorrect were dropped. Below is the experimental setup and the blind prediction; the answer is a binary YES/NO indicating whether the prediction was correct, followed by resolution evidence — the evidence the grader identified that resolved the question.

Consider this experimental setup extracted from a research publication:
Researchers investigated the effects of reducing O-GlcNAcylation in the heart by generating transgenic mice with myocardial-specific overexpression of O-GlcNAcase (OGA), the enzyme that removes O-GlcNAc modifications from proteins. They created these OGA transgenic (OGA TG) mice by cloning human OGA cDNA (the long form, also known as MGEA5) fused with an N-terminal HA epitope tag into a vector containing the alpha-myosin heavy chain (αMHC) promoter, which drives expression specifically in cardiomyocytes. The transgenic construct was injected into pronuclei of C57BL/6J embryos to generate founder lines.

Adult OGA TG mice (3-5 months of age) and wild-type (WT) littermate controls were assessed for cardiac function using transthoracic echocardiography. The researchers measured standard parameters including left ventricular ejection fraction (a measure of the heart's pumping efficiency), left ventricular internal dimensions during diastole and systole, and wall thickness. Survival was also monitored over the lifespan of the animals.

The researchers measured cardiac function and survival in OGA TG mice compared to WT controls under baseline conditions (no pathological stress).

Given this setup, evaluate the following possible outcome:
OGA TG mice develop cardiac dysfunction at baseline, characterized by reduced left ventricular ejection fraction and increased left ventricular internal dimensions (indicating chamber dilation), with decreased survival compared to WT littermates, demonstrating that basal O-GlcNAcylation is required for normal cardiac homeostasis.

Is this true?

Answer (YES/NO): NO